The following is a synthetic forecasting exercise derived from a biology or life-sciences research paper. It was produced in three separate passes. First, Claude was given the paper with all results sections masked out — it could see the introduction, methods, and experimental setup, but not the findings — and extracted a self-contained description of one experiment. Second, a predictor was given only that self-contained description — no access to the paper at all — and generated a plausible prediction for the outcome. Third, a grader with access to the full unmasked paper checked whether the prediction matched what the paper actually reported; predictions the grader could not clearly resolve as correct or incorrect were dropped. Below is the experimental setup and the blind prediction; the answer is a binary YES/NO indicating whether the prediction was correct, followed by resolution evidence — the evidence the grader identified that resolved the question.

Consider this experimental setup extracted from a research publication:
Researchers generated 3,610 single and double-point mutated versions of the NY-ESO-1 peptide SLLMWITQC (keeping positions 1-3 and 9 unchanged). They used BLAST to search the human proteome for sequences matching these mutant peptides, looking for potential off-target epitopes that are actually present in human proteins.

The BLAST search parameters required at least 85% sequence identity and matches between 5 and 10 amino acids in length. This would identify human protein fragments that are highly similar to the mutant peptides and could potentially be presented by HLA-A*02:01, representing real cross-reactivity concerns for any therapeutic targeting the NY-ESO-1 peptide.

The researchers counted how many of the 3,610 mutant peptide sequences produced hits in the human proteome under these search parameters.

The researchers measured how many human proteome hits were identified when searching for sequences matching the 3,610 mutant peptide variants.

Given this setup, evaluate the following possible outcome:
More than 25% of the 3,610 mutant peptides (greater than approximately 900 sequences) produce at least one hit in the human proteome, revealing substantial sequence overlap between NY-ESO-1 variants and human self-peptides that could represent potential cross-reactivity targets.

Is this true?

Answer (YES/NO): NO